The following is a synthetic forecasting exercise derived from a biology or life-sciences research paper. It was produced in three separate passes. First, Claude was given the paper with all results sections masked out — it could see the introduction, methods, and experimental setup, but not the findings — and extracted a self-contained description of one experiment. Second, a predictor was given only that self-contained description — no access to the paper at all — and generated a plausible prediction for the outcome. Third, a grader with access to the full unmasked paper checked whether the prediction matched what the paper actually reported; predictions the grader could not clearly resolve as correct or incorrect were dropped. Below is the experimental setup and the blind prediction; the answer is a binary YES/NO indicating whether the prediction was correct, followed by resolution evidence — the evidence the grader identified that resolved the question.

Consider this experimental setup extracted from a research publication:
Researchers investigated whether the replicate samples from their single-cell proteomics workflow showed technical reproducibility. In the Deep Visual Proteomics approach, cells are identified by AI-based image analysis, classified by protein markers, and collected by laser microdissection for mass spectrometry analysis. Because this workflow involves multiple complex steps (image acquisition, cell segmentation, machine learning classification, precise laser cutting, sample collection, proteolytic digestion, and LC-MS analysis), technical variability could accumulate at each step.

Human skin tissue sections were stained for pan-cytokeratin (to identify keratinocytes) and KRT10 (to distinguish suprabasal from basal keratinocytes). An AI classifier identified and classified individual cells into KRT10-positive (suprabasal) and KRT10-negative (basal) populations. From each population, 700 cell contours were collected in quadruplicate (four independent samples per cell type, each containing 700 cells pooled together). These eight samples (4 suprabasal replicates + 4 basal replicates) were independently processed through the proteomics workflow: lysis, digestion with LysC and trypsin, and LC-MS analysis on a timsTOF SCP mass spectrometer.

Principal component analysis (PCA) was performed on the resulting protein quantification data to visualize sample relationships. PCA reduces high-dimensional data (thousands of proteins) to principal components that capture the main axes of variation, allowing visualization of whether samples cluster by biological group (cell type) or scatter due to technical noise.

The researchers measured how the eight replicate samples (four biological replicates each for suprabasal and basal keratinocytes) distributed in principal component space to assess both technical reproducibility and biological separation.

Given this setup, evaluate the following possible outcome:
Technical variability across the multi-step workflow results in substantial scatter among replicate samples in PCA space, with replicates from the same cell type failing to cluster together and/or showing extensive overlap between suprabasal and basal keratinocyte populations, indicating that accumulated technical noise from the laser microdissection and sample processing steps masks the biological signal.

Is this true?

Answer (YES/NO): NO